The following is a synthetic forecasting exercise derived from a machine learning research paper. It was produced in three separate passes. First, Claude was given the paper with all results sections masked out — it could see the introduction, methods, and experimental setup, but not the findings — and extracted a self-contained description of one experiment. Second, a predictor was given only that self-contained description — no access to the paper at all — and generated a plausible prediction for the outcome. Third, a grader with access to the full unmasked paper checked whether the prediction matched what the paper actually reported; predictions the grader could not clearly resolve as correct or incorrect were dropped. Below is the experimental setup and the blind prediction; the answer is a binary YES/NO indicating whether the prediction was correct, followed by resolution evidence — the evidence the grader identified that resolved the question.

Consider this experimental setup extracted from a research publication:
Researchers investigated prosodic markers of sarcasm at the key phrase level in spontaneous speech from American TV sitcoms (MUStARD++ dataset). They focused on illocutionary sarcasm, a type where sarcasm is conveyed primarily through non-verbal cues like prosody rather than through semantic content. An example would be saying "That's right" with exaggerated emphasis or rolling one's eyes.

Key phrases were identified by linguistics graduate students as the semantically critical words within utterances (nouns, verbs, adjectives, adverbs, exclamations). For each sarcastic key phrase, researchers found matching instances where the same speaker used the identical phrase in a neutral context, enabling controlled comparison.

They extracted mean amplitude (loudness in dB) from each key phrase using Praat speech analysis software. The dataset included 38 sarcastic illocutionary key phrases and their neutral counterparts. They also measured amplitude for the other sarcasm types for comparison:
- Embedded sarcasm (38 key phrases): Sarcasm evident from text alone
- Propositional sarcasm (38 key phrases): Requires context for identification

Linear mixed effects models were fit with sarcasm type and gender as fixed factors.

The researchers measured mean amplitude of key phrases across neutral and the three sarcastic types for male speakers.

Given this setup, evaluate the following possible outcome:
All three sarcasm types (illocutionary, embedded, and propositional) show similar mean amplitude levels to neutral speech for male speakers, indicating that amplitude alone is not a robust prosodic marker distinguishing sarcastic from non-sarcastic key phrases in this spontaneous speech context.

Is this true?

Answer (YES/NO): NO